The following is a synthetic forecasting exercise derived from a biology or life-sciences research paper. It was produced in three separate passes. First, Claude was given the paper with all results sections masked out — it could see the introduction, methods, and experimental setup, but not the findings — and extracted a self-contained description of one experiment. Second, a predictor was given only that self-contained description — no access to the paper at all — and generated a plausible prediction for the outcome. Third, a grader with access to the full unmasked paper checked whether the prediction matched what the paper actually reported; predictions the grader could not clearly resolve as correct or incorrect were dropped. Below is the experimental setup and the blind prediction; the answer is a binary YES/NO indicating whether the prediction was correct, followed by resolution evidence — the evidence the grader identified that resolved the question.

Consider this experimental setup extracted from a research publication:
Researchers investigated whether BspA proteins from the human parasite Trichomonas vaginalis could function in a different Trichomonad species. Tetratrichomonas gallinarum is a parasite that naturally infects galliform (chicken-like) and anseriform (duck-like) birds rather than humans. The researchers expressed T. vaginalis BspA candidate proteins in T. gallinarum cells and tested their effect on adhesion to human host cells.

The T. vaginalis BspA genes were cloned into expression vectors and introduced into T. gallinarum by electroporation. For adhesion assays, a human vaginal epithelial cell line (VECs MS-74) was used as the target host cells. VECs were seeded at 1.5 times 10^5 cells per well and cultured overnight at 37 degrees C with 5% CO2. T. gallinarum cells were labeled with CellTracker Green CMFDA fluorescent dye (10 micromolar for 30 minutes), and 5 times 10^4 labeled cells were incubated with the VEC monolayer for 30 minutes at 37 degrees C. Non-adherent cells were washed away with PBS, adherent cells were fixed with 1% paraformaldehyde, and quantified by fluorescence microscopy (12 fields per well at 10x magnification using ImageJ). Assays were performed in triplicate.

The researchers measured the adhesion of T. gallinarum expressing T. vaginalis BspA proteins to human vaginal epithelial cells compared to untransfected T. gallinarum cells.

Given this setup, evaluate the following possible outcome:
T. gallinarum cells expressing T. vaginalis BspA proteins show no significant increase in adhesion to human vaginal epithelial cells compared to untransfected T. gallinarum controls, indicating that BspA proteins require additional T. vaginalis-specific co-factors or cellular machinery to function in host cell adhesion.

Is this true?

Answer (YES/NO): NO